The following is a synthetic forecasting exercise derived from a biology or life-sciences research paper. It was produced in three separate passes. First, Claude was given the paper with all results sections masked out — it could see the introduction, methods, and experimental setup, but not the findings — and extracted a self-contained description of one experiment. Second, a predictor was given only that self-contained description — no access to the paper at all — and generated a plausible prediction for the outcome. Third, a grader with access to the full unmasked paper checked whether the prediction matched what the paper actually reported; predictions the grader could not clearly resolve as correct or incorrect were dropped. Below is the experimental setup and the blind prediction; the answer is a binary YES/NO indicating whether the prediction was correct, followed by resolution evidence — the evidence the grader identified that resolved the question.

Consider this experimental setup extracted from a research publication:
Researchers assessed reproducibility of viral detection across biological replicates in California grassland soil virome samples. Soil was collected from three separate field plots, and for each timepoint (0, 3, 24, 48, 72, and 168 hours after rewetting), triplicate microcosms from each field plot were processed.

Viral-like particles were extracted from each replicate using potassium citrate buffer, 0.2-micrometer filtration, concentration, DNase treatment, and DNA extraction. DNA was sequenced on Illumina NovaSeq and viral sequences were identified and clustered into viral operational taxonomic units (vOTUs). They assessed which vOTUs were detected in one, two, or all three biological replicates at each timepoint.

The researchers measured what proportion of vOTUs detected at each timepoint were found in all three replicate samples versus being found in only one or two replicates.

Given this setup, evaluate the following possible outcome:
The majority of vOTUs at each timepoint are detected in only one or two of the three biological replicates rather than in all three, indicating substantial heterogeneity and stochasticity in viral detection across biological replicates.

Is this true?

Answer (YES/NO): YES